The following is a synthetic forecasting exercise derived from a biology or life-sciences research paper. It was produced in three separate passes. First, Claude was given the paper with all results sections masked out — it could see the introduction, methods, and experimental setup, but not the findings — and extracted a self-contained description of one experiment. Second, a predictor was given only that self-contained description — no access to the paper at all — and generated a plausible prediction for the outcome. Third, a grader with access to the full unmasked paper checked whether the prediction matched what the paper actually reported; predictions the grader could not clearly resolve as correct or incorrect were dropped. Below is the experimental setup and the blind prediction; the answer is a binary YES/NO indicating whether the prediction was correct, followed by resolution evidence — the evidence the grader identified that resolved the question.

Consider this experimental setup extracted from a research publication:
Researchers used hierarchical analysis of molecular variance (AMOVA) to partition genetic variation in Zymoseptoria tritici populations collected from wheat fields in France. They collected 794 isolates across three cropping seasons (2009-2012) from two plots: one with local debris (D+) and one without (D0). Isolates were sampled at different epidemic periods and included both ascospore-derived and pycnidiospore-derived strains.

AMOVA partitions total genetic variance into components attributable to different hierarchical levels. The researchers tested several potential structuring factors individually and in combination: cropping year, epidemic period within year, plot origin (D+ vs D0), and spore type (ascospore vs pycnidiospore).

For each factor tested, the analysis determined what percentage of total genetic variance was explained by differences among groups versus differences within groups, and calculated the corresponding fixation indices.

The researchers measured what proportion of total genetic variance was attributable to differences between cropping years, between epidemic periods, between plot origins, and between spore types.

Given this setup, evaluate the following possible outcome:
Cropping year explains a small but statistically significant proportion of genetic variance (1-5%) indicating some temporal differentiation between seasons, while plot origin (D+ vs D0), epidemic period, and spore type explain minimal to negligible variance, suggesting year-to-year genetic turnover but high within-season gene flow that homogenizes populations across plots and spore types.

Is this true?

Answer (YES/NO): NO